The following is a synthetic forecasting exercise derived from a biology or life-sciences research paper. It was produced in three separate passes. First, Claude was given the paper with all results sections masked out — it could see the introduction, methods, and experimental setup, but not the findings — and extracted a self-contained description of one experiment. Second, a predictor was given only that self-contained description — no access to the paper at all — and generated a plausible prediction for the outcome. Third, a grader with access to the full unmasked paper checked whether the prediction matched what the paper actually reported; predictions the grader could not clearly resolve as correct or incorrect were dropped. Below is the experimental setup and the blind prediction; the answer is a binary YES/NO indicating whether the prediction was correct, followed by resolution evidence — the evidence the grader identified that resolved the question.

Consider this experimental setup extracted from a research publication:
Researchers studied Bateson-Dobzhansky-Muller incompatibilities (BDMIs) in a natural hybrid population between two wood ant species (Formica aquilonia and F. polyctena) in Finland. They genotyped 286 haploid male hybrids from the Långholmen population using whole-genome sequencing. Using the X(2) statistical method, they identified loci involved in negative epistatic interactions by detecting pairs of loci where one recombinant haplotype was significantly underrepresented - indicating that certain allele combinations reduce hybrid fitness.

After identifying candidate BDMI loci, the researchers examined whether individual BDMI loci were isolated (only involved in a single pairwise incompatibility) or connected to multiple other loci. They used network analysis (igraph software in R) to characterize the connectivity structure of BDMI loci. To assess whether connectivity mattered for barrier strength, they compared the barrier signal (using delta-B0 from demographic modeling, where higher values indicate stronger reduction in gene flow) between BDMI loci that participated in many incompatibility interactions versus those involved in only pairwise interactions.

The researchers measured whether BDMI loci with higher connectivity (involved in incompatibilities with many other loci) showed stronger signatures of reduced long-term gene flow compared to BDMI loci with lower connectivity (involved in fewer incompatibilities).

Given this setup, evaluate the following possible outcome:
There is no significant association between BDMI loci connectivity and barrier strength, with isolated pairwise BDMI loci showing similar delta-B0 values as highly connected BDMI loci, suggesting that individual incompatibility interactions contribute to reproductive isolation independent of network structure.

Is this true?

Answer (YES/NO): NO